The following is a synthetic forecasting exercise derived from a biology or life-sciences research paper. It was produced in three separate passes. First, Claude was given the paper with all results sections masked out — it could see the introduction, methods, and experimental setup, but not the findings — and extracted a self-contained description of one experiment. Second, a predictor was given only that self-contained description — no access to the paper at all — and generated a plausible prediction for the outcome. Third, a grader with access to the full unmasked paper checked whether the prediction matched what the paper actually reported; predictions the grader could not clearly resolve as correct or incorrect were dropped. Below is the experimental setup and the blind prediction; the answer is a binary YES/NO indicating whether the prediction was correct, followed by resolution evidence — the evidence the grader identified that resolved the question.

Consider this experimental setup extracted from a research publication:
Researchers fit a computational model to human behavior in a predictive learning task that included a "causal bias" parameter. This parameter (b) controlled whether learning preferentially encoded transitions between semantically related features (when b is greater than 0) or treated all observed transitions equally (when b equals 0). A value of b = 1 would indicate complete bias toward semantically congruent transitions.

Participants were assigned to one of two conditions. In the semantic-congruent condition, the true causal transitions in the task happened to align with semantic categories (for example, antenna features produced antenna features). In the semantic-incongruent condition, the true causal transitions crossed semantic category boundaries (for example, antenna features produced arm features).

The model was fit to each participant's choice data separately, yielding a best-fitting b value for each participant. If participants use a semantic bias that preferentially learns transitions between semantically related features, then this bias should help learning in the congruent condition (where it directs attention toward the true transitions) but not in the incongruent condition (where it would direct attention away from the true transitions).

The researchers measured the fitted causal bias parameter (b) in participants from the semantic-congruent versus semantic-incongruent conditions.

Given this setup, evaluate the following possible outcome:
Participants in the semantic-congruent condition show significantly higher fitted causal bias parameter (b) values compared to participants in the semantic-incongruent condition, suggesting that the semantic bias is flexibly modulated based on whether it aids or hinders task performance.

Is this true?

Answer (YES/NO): NO